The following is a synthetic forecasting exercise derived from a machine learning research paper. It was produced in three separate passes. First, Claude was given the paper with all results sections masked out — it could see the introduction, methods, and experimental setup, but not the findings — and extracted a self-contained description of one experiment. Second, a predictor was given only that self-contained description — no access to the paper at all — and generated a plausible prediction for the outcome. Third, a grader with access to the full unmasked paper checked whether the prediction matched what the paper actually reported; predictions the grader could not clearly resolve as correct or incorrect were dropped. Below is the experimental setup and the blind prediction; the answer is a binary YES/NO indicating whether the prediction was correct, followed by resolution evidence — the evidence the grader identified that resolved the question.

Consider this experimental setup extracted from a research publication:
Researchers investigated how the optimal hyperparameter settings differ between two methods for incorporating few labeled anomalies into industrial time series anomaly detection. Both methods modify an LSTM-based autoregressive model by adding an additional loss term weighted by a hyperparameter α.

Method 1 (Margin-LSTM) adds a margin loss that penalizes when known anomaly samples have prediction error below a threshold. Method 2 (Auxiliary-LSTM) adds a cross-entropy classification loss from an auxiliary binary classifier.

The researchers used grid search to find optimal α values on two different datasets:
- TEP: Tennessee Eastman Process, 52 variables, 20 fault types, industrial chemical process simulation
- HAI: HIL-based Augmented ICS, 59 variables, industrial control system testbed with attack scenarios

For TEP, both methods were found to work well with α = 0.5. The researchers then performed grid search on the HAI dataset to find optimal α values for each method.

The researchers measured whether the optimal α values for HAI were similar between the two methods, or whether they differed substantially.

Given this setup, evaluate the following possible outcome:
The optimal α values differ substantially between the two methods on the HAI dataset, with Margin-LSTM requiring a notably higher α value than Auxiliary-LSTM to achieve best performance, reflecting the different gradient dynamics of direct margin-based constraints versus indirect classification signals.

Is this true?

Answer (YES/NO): YES